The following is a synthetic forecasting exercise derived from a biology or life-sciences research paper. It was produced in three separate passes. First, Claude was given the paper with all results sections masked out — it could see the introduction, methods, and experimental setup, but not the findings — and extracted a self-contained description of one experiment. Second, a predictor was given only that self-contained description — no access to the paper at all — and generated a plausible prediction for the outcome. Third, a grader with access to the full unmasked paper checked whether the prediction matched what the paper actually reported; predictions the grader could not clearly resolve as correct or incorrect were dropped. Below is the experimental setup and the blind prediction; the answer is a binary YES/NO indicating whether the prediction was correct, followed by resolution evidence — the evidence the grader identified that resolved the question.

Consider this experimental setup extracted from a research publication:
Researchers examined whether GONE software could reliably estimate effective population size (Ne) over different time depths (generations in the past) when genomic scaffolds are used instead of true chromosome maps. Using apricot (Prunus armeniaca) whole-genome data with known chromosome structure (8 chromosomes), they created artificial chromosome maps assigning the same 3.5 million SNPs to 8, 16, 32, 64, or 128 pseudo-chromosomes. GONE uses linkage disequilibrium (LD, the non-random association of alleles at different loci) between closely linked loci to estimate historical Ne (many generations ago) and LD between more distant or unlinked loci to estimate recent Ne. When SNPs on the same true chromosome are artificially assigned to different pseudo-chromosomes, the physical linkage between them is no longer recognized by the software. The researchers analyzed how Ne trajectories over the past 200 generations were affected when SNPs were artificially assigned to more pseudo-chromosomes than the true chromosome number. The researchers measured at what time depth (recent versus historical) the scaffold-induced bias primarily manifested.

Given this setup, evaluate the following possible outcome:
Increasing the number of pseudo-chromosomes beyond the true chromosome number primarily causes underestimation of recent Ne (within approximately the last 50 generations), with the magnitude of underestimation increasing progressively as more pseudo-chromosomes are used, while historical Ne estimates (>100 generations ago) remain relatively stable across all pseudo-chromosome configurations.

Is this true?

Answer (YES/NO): NO